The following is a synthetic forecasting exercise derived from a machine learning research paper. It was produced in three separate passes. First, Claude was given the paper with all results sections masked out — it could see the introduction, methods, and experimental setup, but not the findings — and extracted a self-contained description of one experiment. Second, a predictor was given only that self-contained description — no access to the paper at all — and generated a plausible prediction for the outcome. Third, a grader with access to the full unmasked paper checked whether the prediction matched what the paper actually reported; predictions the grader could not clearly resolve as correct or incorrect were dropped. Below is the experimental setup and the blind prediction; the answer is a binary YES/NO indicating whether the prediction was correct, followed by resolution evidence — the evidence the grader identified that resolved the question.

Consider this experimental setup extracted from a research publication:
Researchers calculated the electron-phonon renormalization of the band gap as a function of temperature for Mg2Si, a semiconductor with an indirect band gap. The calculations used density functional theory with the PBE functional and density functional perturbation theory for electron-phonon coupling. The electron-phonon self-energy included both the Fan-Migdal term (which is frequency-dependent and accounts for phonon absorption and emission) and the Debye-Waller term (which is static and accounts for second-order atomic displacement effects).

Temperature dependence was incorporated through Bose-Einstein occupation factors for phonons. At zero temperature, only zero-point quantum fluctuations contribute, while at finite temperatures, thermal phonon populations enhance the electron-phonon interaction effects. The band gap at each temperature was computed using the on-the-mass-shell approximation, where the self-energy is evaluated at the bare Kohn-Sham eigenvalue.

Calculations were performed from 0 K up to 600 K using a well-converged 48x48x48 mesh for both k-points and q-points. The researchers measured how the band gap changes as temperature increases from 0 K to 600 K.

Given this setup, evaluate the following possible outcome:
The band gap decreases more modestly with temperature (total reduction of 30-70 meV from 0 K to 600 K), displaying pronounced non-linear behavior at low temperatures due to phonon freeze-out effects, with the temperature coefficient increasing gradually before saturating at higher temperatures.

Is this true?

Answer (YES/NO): NO